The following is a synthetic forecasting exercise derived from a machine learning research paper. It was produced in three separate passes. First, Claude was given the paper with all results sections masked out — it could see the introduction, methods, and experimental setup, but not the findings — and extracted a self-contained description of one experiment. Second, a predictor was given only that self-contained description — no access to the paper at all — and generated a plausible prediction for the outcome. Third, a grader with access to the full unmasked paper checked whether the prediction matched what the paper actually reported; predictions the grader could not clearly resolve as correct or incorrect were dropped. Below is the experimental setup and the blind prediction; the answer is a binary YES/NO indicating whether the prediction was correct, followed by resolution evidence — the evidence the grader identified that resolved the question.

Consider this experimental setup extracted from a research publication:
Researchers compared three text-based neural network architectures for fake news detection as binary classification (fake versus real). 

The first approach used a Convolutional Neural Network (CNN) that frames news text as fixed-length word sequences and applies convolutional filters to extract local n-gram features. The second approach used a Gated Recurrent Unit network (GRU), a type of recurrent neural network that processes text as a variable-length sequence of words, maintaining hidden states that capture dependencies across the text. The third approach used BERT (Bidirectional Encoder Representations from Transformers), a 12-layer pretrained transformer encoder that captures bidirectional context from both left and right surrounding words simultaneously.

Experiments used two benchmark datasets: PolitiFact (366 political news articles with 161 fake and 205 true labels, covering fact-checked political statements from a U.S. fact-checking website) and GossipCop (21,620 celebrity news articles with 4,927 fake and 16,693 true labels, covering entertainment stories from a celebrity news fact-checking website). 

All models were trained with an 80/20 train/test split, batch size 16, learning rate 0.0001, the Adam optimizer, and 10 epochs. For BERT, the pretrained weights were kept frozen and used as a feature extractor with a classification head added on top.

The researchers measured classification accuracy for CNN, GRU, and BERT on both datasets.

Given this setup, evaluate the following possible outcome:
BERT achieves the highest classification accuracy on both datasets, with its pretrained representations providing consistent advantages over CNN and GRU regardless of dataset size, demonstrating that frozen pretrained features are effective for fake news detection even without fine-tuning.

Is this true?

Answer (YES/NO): YES